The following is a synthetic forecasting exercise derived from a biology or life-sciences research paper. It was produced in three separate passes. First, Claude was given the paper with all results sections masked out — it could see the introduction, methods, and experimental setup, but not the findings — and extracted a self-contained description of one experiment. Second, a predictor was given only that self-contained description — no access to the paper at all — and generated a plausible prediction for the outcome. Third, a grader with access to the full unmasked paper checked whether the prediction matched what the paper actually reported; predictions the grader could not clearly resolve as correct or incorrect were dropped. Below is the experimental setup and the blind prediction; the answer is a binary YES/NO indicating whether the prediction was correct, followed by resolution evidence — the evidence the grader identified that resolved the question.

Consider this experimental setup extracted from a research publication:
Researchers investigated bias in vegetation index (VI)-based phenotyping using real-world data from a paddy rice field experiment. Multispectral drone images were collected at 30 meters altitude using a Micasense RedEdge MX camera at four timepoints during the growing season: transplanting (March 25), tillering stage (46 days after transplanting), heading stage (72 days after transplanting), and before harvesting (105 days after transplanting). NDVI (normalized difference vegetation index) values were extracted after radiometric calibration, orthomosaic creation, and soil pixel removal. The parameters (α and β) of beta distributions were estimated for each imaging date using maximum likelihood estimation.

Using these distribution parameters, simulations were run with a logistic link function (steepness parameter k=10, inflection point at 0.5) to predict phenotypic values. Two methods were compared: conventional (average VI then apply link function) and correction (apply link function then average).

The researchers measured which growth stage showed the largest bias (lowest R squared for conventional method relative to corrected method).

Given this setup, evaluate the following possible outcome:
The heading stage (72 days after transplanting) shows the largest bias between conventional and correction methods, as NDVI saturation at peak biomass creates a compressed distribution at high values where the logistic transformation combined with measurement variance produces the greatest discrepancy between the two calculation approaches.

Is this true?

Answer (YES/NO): NO